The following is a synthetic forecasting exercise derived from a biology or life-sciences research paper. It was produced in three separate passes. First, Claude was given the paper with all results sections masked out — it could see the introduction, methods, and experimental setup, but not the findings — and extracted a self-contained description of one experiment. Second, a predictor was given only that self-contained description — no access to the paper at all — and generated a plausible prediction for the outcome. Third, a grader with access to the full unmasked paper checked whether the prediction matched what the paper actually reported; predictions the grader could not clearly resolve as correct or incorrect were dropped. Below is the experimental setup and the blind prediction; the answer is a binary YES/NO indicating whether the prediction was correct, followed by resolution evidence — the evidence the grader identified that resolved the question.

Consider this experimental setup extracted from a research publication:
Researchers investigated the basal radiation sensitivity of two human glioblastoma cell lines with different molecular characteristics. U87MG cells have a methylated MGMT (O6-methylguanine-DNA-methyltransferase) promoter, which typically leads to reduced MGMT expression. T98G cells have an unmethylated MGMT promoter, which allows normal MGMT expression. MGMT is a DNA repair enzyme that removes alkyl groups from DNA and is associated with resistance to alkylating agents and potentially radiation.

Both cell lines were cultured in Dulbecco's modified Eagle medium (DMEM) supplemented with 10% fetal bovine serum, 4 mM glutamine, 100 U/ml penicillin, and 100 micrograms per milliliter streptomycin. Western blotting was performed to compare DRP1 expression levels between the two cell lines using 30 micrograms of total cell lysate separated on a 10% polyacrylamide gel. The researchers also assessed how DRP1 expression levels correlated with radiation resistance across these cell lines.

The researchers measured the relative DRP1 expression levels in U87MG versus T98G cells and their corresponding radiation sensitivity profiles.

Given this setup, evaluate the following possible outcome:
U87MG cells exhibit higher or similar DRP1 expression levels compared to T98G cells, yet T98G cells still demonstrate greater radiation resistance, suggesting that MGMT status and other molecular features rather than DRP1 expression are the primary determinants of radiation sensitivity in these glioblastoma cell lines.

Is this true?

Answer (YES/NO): NO